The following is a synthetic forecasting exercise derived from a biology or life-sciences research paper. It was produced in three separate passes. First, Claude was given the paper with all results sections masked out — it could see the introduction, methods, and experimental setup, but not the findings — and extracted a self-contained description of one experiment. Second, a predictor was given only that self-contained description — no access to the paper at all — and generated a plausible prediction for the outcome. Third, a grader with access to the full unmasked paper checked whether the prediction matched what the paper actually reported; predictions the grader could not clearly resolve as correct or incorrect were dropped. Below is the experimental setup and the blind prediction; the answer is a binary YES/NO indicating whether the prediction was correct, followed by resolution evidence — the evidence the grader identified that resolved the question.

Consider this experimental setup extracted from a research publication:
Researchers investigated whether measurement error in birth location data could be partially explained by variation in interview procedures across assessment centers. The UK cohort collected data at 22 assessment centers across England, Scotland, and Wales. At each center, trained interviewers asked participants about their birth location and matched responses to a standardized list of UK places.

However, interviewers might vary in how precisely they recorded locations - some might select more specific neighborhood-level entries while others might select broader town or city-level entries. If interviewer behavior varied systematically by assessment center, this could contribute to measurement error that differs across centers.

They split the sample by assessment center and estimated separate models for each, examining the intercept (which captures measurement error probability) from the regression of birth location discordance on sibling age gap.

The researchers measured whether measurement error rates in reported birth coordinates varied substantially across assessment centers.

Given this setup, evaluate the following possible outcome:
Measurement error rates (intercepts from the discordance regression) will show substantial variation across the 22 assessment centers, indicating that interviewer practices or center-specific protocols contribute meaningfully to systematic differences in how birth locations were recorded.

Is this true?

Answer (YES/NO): YES